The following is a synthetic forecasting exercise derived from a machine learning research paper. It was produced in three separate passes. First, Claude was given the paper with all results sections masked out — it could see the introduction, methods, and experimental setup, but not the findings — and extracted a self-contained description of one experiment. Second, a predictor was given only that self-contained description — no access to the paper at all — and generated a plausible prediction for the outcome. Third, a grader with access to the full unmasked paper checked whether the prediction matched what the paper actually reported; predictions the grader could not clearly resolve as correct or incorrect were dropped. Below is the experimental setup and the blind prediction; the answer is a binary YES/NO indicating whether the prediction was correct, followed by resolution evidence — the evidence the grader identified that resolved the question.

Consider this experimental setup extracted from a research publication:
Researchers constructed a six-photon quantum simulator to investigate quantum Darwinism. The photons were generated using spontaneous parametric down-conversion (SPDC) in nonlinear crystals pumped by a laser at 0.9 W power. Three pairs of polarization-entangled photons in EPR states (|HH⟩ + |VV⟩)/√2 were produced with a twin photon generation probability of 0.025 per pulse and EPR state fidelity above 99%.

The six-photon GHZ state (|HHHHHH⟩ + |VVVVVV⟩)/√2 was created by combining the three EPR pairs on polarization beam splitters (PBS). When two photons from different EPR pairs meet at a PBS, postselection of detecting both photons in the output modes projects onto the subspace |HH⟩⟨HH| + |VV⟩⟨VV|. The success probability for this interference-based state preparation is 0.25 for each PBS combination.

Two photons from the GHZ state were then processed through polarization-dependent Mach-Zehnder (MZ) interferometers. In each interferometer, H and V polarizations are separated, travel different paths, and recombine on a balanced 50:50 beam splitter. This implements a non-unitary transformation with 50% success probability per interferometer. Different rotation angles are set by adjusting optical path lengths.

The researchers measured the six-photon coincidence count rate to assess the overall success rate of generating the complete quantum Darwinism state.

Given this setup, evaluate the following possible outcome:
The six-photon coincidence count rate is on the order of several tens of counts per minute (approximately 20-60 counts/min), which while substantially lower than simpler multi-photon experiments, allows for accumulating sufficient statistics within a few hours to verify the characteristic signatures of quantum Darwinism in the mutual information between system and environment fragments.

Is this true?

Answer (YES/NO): NO